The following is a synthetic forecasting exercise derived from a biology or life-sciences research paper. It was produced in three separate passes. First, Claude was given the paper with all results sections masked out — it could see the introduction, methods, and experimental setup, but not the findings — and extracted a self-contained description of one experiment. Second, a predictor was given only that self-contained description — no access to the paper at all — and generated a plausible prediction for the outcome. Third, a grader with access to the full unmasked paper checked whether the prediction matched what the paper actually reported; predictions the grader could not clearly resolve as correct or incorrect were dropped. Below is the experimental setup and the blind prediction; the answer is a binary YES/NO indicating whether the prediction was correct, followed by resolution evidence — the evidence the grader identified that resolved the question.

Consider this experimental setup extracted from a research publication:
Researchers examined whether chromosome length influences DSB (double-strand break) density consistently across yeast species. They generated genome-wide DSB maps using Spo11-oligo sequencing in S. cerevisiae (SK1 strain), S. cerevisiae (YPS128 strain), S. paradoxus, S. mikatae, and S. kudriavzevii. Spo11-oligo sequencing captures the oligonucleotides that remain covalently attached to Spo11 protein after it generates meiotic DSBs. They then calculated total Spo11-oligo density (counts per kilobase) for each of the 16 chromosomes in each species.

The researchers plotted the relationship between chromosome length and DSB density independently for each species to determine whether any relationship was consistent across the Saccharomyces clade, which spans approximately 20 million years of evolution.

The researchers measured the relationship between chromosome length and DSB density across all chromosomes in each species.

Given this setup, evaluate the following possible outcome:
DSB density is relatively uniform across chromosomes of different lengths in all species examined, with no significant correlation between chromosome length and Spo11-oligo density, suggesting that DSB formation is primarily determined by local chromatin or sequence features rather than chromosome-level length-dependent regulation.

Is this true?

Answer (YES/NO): NO